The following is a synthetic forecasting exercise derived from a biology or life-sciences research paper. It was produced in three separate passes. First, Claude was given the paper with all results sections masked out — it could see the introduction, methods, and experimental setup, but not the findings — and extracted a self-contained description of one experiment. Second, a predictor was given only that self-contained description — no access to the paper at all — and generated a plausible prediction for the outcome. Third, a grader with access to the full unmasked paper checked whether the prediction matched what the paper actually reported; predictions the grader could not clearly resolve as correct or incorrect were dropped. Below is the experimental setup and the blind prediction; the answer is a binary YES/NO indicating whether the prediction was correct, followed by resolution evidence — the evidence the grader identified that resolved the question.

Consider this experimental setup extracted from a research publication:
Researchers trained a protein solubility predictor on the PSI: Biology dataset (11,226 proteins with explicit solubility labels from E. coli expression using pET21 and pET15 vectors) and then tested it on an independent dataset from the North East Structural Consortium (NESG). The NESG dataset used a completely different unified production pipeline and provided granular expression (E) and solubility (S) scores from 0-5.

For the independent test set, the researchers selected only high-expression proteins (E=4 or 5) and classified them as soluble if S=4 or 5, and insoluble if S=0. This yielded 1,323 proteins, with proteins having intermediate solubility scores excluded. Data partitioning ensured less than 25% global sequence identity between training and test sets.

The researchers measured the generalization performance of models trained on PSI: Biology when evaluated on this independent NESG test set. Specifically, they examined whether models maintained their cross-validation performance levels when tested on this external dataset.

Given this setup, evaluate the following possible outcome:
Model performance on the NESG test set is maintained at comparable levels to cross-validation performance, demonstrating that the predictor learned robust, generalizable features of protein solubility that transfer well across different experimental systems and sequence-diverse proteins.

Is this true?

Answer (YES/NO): YES